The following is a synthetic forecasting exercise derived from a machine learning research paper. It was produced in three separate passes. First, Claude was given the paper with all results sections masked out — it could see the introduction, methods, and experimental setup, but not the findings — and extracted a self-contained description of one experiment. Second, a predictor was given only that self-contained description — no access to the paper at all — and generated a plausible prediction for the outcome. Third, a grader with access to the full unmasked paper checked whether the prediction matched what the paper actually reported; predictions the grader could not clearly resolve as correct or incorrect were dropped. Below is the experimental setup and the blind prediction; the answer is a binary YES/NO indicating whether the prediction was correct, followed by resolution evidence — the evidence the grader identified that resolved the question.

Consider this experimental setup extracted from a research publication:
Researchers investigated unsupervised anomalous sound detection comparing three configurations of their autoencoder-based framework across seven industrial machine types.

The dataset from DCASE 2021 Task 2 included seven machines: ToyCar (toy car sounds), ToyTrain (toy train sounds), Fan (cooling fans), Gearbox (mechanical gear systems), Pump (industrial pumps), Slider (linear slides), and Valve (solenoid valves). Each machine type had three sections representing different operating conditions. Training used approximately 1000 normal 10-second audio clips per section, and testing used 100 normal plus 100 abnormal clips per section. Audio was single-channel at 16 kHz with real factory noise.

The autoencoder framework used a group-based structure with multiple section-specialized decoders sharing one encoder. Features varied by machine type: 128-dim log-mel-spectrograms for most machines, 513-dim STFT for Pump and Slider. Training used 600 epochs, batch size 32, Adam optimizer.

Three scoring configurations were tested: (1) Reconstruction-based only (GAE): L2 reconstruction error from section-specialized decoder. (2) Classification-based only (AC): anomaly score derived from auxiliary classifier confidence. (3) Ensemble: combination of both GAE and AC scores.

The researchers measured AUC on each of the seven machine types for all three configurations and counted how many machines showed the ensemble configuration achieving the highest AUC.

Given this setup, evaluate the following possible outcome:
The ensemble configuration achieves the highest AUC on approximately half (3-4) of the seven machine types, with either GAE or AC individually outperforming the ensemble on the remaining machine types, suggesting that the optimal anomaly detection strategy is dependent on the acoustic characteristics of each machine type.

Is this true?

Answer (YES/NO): YES